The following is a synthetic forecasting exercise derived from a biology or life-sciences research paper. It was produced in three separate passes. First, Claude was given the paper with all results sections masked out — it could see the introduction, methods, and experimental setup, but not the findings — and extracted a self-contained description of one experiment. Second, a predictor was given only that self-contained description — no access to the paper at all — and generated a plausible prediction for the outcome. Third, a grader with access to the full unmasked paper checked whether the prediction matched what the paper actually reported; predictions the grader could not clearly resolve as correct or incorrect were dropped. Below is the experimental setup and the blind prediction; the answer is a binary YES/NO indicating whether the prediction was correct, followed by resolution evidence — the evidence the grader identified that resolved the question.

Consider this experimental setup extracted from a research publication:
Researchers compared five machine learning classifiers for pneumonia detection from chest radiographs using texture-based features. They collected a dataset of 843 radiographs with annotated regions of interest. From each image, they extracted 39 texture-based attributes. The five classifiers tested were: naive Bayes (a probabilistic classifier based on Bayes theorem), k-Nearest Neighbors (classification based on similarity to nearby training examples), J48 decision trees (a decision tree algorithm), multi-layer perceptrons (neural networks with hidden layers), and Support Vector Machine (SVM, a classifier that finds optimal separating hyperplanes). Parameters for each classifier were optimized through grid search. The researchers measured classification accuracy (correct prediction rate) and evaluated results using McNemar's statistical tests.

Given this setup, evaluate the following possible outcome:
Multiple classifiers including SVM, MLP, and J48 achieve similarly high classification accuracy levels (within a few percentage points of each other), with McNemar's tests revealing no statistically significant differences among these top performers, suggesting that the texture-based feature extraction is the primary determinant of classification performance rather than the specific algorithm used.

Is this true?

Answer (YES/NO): NO